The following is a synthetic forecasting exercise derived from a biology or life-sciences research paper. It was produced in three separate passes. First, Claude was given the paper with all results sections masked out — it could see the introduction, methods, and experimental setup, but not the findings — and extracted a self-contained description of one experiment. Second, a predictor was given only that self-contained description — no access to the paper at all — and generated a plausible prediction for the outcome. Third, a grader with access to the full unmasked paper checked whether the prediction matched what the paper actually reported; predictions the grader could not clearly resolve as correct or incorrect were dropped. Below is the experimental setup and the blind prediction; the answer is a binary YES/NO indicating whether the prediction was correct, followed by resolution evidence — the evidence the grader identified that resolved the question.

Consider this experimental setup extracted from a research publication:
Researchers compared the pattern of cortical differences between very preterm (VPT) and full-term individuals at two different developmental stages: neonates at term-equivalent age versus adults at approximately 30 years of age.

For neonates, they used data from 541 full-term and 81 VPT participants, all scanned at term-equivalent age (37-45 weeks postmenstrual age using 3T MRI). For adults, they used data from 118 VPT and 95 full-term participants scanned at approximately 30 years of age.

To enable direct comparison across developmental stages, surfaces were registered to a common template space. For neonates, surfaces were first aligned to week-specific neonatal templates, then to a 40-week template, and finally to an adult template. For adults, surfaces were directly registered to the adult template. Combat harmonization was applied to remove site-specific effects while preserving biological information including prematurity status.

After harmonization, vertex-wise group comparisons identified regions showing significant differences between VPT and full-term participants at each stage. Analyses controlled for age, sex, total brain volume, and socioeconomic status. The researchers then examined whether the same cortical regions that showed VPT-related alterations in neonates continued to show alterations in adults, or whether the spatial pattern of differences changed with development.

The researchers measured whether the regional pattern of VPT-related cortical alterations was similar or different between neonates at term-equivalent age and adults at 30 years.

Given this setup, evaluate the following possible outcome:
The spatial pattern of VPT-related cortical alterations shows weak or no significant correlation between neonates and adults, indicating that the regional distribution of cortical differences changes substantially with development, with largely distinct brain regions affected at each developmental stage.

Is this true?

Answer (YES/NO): NO